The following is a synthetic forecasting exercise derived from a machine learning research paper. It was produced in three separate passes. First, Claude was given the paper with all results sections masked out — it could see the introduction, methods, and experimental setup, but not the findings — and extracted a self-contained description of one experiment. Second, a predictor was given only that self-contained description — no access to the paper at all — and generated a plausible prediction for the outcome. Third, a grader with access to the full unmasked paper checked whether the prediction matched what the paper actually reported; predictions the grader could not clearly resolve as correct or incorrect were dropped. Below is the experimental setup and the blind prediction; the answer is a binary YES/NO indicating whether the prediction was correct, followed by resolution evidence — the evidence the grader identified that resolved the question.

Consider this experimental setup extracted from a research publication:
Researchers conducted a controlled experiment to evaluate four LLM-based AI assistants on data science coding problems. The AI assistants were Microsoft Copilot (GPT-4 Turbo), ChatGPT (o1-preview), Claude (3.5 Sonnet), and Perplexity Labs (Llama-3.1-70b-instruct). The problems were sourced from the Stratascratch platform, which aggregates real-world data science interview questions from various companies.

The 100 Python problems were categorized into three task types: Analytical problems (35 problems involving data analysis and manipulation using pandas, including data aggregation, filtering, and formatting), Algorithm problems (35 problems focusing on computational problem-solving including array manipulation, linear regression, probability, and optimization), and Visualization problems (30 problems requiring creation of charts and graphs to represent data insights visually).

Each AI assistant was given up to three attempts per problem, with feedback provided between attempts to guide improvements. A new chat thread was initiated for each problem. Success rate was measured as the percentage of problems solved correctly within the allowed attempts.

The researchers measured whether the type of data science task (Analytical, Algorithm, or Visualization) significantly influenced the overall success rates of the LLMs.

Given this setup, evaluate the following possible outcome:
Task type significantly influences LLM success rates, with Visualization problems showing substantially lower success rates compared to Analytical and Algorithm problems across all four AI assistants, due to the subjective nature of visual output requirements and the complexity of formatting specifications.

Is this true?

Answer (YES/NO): NO